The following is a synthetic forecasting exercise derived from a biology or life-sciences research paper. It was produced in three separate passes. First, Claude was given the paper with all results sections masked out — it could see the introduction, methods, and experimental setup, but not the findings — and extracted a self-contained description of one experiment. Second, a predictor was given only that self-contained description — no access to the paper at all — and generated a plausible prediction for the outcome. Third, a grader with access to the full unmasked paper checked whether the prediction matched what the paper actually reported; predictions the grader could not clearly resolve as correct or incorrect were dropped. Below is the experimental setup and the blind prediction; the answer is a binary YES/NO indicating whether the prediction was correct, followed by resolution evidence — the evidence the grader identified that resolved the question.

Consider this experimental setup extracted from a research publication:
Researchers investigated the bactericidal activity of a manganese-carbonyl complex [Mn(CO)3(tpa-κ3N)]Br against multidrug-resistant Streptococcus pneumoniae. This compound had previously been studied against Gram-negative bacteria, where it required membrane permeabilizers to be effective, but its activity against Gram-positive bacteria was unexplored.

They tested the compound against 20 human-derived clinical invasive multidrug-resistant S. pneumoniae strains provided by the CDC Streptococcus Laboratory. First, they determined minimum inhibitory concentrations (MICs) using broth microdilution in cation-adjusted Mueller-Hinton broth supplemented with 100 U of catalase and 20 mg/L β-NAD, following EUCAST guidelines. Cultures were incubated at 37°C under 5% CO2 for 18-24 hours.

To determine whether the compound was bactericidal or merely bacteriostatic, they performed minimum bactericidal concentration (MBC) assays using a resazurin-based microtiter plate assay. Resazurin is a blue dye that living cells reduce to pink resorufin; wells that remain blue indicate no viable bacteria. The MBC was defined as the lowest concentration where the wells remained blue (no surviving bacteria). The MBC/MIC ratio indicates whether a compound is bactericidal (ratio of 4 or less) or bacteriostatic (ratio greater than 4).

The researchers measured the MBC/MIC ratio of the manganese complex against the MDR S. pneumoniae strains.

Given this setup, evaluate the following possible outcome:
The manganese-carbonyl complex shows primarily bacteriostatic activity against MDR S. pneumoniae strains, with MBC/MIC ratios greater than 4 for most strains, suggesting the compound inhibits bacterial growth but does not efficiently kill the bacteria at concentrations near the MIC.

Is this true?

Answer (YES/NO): NO